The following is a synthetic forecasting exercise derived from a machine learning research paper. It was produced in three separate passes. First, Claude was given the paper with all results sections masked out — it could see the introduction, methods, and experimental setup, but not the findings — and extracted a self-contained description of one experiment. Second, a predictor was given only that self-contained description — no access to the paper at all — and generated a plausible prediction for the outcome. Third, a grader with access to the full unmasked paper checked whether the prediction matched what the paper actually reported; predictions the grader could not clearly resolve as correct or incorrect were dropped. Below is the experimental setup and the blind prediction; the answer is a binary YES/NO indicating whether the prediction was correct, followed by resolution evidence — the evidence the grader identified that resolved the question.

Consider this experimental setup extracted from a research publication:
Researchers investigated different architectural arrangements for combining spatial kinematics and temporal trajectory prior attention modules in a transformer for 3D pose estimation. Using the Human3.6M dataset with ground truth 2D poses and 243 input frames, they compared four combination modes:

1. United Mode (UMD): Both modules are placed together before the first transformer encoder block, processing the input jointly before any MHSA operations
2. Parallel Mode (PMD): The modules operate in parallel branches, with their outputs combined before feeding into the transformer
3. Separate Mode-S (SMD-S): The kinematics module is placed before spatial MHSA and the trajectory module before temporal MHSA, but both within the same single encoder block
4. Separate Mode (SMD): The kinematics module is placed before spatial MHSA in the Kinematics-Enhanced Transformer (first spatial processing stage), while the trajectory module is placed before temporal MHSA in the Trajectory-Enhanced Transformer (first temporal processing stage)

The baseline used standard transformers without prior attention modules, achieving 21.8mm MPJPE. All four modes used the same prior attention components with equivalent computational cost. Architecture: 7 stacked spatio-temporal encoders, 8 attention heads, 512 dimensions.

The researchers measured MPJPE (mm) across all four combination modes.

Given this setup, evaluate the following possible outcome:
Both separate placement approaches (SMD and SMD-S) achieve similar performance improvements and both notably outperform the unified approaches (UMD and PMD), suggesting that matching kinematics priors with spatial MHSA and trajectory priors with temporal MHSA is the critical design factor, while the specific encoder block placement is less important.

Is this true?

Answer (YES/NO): NO